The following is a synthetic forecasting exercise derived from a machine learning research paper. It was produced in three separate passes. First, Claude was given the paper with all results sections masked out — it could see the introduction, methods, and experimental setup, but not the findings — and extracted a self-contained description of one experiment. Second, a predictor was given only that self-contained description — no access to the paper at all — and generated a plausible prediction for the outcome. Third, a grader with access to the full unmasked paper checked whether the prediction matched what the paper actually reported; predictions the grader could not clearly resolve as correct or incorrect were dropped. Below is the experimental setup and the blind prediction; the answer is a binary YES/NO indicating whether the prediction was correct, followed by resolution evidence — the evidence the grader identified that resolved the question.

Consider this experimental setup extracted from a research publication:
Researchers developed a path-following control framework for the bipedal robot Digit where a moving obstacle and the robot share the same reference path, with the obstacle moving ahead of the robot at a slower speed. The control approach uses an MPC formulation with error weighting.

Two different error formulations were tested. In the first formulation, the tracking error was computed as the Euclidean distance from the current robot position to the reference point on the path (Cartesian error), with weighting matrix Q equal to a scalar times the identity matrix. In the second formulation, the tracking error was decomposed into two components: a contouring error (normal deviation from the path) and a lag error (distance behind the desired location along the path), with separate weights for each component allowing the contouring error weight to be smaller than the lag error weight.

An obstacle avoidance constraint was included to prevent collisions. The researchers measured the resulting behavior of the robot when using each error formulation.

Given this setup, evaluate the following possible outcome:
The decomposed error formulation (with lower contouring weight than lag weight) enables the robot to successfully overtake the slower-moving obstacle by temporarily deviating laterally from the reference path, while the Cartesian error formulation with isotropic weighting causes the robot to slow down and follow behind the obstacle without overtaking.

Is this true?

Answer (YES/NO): YES